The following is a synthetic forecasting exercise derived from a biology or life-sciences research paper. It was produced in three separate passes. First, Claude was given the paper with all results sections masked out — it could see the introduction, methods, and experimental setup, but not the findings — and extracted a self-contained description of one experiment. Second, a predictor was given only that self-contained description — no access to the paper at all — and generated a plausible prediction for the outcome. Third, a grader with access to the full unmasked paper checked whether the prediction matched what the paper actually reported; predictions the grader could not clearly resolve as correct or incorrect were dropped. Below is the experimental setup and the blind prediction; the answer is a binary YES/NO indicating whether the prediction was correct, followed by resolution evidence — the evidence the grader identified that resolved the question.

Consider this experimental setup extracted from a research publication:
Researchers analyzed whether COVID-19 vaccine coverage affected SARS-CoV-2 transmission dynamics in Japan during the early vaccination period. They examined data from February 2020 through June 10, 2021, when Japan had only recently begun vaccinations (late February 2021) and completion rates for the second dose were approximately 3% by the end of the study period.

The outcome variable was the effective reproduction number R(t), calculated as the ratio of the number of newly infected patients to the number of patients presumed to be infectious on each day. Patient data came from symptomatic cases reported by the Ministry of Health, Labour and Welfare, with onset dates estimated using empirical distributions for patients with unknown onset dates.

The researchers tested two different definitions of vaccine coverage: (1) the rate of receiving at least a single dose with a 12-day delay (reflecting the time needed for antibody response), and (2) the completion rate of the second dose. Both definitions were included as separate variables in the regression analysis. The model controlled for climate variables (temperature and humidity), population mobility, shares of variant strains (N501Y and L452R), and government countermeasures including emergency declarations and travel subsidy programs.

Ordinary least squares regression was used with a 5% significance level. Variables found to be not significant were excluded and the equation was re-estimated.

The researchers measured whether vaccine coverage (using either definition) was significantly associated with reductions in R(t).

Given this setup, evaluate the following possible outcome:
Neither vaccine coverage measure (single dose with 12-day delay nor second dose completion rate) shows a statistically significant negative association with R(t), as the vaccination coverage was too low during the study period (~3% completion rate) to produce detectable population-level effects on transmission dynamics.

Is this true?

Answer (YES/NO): YES